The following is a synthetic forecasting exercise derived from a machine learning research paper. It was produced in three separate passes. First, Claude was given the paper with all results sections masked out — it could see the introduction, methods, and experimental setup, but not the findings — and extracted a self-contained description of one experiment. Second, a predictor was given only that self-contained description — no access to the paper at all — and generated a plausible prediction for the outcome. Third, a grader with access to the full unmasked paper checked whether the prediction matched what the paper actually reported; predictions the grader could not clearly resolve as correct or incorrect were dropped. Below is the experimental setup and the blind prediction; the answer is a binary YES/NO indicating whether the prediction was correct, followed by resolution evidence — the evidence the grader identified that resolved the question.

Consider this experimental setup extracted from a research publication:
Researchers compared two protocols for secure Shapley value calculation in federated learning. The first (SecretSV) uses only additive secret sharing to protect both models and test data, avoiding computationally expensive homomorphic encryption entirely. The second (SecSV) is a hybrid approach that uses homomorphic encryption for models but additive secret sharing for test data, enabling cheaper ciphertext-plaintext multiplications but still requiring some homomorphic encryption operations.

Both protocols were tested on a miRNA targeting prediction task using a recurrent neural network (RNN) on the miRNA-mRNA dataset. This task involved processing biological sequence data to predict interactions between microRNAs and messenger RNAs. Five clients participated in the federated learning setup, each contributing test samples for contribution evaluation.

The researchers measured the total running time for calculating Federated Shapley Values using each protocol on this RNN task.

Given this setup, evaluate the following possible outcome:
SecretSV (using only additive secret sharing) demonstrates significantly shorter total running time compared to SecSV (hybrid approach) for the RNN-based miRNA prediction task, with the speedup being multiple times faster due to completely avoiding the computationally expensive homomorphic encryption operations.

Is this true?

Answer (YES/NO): NO